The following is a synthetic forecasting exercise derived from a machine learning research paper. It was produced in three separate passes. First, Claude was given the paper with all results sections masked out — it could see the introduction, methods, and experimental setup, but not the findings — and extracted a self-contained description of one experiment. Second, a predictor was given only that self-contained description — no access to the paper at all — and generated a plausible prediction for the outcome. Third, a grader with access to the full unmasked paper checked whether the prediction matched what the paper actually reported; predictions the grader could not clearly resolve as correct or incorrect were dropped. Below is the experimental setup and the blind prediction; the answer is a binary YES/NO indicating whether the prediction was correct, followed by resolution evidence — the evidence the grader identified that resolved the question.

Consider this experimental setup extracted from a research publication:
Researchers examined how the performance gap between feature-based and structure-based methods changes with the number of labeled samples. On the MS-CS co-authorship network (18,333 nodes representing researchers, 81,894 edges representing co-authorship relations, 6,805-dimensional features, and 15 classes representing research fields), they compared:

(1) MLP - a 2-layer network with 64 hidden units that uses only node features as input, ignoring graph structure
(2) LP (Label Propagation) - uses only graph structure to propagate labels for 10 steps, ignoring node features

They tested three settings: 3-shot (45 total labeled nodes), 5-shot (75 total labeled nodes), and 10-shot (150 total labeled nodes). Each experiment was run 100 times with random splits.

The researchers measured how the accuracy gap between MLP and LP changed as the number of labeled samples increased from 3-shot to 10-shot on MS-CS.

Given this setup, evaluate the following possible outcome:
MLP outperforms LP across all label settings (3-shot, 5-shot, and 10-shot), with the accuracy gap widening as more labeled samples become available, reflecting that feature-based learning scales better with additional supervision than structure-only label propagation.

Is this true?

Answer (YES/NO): YES